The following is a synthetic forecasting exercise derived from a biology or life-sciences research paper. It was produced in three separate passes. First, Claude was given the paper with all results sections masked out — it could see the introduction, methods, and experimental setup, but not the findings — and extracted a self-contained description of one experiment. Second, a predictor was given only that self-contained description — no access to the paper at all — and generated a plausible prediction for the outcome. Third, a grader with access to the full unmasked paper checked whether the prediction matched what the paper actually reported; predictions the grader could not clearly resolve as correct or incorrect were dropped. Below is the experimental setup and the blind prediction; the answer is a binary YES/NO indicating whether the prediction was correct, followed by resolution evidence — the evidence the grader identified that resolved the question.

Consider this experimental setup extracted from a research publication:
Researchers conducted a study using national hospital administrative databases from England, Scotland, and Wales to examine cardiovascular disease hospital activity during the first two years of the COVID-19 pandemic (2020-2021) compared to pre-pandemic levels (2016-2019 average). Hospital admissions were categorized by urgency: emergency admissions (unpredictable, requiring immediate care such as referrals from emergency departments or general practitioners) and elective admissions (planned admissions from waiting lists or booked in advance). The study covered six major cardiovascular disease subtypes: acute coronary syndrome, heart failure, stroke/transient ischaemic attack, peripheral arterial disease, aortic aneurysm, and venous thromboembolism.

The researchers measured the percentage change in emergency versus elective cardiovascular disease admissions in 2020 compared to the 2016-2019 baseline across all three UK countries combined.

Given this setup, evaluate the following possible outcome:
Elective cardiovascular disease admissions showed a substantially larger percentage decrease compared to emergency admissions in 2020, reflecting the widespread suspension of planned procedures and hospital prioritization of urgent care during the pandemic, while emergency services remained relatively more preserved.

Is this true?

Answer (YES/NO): YES